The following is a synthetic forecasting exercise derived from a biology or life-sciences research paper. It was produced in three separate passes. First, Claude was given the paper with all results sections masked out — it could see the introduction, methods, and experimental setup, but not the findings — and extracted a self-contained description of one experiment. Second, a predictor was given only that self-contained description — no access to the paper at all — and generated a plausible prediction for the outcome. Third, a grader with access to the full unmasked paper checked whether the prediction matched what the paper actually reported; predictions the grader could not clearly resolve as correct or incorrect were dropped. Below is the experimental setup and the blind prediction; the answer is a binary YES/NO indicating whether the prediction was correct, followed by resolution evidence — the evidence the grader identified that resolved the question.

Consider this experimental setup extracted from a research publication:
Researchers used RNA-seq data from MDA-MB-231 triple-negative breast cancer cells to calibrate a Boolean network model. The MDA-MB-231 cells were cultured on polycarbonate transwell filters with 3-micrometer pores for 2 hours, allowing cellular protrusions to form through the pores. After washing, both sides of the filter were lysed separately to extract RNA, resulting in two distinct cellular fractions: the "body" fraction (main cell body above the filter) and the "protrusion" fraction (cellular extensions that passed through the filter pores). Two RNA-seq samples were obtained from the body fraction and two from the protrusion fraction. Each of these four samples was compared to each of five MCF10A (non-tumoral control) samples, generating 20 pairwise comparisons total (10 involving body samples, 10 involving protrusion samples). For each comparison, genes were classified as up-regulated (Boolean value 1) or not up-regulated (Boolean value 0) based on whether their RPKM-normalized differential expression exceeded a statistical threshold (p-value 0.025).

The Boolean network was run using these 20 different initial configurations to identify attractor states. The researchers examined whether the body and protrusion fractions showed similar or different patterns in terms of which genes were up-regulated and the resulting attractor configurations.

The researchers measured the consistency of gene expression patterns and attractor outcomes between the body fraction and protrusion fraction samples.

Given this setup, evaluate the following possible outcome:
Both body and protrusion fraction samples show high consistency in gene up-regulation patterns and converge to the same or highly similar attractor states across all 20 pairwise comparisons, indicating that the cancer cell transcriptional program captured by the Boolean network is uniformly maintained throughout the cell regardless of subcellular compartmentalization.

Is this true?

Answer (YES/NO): NO